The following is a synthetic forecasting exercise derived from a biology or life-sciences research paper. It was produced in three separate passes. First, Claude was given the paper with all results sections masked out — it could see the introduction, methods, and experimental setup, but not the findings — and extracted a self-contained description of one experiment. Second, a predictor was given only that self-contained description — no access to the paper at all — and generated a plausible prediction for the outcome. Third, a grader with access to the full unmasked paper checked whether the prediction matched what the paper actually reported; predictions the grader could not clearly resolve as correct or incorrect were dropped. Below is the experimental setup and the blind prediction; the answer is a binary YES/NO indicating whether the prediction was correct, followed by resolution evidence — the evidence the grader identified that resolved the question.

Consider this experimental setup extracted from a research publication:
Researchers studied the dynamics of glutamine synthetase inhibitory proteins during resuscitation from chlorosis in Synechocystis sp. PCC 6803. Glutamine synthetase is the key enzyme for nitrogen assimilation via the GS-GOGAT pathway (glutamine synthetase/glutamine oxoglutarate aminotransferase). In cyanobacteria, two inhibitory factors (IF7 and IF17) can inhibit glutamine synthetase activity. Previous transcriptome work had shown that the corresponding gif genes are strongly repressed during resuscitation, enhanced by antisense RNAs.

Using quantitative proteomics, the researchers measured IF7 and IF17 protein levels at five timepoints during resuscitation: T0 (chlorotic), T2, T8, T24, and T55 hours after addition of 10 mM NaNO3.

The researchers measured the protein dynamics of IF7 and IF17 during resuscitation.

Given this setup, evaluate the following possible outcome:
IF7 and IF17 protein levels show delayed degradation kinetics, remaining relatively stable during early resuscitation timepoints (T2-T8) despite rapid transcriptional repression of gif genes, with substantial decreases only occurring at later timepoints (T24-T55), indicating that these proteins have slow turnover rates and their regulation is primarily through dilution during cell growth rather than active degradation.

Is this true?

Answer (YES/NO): NO